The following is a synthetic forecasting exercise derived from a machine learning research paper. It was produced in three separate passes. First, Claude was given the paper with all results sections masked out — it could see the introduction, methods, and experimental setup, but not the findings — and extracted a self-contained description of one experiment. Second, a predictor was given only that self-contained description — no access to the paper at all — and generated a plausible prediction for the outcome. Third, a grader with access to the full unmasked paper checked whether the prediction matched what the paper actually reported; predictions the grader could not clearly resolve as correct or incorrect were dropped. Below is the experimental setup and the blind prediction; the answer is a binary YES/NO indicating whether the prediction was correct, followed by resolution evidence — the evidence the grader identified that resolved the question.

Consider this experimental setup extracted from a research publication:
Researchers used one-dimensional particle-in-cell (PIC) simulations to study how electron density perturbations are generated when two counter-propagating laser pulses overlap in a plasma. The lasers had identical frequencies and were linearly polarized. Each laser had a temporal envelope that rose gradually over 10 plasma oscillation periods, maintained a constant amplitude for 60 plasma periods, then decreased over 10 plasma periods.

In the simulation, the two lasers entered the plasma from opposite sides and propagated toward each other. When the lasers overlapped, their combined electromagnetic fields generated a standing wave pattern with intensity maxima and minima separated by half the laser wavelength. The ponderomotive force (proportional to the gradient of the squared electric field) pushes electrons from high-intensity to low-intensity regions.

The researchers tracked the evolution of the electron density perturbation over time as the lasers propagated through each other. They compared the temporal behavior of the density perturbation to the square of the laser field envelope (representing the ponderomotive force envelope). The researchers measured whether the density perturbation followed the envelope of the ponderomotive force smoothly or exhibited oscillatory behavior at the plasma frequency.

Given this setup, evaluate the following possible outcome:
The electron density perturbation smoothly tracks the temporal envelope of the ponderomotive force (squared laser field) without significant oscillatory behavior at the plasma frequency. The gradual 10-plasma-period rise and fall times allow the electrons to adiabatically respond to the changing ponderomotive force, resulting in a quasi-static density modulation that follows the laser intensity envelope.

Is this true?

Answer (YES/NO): YES